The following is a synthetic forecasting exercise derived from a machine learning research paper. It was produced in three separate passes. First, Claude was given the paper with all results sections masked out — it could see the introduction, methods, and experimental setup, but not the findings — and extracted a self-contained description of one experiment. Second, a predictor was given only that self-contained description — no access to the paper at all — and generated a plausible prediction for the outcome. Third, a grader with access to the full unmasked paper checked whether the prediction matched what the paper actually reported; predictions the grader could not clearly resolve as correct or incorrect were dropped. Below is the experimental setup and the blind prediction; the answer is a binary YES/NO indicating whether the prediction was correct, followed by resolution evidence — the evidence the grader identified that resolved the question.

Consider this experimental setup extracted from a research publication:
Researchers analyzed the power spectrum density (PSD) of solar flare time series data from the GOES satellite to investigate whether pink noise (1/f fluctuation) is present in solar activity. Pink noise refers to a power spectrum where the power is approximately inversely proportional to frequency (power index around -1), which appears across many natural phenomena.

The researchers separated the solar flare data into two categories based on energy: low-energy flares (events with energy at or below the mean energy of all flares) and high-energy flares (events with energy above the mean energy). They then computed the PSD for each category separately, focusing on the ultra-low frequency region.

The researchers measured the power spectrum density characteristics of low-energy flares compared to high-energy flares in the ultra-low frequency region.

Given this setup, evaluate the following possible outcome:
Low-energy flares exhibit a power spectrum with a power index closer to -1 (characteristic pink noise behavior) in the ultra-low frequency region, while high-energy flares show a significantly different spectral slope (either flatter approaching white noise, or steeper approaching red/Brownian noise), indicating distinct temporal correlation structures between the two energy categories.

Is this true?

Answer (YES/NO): YES